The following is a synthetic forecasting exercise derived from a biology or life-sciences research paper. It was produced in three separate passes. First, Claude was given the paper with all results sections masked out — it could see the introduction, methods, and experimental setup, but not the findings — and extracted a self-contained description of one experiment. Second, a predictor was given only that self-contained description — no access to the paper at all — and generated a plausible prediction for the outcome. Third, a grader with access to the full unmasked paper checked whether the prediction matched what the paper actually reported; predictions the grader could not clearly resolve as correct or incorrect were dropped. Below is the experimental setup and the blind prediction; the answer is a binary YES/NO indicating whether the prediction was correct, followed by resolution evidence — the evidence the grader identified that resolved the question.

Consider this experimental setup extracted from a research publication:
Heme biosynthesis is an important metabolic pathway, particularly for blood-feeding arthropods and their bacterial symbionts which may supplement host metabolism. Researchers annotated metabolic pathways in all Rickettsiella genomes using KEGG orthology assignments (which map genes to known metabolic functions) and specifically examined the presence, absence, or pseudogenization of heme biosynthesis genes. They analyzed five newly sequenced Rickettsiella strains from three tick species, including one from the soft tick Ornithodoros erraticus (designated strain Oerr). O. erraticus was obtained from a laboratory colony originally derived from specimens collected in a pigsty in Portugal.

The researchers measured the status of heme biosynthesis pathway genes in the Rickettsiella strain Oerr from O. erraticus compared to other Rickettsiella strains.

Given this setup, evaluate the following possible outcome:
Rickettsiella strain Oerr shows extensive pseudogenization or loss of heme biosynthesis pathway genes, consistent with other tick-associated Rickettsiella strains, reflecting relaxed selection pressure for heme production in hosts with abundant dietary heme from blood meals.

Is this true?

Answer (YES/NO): NO